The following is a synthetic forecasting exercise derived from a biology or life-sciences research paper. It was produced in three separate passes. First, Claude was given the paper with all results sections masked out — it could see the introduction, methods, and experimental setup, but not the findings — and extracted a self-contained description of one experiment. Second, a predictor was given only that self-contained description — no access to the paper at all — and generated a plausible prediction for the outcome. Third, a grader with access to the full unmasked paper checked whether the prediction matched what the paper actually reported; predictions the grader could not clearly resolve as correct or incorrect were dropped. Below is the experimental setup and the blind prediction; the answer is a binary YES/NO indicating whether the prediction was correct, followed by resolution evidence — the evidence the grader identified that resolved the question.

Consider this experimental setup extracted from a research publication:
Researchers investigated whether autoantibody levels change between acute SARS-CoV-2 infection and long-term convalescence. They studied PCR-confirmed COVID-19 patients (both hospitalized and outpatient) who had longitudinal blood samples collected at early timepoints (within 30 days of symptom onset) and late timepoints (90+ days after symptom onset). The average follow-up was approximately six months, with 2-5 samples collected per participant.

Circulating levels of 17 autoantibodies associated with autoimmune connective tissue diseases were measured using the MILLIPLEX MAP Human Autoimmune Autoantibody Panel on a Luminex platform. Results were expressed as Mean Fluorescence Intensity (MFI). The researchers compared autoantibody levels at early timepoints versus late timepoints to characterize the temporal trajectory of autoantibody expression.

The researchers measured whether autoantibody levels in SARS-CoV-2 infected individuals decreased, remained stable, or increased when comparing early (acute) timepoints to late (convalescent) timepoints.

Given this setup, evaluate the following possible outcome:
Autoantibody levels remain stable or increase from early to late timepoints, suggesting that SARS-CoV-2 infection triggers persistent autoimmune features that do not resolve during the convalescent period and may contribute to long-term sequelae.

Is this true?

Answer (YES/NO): YES